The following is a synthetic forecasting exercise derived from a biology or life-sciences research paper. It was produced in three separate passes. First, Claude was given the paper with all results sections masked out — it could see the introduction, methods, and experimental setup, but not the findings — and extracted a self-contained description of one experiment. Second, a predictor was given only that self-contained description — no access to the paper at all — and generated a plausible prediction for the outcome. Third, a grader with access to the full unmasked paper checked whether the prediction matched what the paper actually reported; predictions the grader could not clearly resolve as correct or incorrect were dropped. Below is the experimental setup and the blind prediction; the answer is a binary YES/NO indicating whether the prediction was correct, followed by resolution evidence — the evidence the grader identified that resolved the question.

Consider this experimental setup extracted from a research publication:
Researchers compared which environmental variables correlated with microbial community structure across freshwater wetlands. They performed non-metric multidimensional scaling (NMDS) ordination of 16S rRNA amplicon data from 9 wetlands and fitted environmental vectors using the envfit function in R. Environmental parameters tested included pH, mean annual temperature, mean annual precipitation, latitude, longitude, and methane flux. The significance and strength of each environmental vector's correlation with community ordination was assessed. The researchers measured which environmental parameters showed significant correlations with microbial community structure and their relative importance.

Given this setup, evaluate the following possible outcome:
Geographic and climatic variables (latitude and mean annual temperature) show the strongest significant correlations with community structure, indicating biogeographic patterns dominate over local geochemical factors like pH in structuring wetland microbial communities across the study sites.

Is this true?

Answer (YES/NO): NO